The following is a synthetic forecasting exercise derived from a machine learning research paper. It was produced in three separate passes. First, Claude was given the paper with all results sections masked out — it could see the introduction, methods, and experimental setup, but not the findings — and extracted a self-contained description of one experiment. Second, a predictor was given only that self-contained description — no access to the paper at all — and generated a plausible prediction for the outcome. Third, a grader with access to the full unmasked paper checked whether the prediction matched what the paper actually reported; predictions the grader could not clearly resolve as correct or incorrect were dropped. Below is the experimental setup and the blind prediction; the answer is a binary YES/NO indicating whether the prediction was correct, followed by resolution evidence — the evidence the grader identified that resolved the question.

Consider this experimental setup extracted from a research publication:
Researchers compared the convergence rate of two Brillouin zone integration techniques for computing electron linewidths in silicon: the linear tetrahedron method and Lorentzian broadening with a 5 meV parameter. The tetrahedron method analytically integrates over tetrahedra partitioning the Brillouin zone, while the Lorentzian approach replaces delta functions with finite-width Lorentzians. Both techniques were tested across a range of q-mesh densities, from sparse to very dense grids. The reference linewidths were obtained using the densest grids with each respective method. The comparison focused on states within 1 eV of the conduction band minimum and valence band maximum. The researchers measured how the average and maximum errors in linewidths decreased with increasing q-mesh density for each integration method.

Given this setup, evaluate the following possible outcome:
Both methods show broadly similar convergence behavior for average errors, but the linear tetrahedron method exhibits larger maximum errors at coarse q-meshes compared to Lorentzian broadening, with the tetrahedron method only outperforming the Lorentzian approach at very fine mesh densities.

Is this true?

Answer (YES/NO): NO